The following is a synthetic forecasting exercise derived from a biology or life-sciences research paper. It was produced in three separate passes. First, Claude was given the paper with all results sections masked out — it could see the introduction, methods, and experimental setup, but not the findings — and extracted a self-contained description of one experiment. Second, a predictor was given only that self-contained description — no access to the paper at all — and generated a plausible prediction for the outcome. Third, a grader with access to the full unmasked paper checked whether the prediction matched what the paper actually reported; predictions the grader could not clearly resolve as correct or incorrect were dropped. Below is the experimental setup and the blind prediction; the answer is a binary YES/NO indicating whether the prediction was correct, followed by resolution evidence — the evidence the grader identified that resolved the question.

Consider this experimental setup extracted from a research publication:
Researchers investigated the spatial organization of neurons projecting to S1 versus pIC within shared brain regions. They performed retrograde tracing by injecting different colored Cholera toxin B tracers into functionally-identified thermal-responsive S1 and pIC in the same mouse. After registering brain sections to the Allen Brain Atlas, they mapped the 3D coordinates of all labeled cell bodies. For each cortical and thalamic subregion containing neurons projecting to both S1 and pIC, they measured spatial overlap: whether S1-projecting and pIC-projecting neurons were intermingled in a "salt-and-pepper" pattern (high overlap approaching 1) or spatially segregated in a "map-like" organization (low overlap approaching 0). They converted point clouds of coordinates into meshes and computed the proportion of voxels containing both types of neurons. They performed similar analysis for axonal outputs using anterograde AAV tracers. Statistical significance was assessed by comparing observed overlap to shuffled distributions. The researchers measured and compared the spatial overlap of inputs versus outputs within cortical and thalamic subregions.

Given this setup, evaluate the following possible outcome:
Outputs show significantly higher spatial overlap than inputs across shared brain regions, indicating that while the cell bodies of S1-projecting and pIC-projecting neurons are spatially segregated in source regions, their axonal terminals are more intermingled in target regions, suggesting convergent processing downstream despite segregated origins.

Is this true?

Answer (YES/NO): YES